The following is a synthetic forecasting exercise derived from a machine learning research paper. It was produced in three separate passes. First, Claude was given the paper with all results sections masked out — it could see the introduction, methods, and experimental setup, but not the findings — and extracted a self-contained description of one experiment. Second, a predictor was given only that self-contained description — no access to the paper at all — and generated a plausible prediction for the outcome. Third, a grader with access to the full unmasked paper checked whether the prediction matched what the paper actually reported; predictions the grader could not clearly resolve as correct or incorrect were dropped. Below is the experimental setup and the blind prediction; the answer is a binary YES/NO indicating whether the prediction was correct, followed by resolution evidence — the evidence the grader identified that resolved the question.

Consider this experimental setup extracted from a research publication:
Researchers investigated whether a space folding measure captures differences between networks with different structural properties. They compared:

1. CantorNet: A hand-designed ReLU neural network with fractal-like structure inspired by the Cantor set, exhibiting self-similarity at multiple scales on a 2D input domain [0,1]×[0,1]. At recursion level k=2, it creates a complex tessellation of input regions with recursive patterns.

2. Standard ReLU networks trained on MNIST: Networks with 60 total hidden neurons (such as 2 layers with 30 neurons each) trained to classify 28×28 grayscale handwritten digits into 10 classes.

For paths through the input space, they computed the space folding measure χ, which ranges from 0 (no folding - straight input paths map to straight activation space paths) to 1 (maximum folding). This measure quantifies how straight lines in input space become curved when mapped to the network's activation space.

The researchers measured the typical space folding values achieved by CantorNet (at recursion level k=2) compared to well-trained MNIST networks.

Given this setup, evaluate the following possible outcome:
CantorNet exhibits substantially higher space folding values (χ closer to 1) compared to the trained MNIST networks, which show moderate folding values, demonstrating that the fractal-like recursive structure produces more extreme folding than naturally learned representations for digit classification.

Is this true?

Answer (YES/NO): YES